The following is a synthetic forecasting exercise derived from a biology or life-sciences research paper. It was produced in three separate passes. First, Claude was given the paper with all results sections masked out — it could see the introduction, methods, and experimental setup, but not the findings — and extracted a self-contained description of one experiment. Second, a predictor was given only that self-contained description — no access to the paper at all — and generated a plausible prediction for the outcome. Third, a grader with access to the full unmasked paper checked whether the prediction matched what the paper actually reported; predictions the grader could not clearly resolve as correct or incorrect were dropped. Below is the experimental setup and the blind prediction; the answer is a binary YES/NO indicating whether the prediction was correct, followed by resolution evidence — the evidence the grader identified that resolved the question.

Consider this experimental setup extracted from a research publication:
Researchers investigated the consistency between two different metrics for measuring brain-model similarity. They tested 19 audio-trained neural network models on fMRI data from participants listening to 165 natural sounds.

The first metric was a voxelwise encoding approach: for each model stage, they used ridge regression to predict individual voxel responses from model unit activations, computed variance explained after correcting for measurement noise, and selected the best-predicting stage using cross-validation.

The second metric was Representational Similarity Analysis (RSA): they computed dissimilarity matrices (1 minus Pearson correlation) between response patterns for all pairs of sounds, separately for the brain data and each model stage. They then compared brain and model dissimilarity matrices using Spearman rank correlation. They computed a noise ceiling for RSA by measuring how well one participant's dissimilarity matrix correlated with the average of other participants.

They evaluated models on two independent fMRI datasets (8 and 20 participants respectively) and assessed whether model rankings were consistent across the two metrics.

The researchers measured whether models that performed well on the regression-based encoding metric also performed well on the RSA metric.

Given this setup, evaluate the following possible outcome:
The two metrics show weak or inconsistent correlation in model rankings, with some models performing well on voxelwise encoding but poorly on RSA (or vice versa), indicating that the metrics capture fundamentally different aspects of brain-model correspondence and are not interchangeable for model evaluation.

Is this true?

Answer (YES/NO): NO